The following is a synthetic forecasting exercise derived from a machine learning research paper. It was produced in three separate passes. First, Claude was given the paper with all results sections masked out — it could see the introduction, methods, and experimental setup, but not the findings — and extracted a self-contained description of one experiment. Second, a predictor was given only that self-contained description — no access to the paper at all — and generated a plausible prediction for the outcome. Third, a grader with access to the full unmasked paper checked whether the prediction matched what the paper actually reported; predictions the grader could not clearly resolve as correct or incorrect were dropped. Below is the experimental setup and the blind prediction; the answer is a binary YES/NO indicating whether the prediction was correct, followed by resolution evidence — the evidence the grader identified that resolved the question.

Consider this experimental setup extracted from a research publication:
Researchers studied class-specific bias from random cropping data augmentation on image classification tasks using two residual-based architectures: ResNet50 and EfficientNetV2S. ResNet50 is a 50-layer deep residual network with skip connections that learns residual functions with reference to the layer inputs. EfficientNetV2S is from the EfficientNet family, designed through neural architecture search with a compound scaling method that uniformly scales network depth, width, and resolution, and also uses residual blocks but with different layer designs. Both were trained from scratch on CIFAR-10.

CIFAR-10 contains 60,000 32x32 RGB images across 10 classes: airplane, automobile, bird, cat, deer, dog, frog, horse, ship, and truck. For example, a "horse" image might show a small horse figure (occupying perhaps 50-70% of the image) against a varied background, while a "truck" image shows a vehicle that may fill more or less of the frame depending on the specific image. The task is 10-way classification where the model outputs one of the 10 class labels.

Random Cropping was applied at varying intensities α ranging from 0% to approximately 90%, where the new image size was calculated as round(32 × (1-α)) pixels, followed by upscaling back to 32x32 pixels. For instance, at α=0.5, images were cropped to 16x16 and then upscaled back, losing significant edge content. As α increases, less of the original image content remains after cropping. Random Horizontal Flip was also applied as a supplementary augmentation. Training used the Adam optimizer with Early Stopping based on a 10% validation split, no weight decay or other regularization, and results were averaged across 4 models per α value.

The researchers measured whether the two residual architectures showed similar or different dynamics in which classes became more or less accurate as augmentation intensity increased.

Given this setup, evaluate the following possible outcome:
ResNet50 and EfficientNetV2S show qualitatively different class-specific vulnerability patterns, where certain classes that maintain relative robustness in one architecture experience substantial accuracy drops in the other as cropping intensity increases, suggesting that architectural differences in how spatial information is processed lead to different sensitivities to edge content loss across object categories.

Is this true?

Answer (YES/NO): NO